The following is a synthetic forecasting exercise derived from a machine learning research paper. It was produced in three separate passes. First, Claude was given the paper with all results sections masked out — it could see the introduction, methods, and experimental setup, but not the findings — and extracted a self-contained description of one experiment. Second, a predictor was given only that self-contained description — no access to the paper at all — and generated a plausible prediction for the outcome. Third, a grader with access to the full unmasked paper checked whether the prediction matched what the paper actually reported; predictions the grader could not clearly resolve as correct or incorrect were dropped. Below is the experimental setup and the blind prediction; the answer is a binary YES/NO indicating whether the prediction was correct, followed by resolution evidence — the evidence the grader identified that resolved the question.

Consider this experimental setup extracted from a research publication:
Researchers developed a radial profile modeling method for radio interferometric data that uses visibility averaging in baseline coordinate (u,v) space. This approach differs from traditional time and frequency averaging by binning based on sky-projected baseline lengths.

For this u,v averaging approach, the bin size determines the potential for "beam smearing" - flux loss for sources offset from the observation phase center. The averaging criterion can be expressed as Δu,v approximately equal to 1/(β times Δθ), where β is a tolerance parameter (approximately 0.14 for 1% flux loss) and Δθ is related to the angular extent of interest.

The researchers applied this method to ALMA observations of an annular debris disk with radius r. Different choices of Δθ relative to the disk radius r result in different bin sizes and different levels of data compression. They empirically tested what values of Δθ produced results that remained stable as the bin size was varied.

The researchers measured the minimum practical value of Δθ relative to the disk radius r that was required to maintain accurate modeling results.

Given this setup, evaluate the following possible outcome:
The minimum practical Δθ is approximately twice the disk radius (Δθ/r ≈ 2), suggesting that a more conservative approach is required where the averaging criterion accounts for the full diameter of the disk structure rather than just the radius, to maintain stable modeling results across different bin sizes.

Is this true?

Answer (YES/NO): YES